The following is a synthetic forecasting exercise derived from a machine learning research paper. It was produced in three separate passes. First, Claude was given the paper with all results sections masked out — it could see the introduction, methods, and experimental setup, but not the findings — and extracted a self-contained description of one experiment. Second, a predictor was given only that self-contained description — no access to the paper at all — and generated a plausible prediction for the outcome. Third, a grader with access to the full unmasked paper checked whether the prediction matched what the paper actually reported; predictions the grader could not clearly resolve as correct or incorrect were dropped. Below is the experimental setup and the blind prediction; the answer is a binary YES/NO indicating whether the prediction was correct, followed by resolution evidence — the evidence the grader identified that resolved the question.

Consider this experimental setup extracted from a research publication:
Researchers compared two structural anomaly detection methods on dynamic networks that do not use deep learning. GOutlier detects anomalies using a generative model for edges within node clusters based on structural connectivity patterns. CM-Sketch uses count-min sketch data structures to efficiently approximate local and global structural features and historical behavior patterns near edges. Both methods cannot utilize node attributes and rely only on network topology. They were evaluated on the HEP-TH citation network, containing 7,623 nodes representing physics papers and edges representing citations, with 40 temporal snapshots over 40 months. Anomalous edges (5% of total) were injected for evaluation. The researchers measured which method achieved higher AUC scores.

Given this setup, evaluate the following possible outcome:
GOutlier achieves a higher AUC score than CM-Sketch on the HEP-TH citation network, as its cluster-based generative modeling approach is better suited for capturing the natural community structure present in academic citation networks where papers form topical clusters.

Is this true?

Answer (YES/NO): YES